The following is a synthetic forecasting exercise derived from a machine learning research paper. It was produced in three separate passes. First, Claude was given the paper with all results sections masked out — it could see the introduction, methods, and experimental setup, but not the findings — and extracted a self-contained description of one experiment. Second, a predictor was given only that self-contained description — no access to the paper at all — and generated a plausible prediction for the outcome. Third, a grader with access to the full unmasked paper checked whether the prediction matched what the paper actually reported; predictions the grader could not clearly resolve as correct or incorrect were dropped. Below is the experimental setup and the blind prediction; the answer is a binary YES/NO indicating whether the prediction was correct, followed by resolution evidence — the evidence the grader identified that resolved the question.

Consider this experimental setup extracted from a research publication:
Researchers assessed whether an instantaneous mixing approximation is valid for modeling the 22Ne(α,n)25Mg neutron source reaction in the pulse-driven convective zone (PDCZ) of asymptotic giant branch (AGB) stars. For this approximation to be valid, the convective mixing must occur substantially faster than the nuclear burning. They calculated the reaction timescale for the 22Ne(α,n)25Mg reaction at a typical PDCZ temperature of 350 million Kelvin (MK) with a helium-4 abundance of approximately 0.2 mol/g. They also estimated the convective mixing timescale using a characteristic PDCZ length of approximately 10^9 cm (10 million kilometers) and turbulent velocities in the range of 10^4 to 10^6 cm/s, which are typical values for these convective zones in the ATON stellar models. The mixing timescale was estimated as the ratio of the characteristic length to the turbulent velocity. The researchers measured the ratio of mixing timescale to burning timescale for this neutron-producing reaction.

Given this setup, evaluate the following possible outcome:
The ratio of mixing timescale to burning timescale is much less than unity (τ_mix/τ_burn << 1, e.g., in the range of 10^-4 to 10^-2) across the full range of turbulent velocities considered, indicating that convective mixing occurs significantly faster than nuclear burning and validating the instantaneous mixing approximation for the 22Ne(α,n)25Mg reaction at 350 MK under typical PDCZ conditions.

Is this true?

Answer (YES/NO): NO